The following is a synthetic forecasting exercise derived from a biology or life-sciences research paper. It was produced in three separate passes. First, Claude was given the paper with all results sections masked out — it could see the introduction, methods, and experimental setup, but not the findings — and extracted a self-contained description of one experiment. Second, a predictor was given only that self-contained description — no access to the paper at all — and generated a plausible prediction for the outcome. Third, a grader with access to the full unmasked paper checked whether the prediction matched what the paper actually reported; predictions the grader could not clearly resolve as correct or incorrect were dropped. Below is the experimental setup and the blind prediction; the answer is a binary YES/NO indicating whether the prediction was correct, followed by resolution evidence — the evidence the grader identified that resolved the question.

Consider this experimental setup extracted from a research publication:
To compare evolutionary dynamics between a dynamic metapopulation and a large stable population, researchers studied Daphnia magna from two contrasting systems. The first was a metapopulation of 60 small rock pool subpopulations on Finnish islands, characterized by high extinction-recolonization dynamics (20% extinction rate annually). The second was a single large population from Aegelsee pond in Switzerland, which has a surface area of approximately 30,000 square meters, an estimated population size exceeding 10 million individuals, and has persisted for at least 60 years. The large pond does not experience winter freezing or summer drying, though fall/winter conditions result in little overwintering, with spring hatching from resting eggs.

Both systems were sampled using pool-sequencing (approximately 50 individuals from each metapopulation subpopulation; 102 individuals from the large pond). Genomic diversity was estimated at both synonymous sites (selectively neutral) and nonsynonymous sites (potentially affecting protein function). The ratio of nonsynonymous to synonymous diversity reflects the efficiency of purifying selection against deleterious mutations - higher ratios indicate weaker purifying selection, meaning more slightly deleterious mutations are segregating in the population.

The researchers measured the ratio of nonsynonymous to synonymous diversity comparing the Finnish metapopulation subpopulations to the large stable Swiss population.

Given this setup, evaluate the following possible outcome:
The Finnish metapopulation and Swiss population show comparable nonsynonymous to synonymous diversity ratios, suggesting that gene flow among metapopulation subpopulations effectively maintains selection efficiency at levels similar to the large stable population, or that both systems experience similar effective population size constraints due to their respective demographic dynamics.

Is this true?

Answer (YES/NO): NO